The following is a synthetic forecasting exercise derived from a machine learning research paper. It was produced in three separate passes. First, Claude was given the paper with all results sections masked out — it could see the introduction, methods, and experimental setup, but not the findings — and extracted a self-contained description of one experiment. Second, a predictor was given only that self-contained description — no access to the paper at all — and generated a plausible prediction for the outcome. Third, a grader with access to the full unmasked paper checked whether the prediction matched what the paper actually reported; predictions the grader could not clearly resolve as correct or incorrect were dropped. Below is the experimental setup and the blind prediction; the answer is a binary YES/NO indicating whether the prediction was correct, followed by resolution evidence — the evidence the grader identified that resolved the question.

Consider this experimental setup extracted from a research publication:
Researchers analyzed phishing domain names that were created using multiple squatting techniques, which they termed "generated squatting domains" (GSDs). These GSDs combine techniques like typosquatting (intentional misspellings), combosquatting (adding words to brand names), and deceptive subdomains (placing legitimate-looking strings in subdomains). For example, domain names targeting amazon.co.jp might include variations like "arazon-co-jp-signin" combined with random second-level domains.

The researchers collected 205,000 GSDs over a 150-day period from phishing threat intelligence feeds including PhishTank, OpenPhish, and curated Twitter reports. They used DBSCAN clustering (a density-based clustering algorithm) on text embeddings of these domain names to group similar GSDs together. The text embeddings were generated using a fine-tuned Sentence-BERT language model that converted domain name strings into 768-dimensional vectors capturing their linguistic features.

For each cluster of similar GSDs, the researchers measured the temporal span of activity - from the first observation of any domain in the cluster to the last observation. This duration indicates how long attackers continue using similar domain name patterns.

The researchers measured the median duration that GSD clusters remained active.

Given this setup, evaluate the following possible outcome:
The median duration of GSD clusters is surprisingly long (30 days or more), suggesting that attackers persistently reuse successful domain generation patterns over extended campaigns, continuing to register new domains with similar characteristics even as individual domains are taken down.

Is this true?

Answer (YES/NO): YES